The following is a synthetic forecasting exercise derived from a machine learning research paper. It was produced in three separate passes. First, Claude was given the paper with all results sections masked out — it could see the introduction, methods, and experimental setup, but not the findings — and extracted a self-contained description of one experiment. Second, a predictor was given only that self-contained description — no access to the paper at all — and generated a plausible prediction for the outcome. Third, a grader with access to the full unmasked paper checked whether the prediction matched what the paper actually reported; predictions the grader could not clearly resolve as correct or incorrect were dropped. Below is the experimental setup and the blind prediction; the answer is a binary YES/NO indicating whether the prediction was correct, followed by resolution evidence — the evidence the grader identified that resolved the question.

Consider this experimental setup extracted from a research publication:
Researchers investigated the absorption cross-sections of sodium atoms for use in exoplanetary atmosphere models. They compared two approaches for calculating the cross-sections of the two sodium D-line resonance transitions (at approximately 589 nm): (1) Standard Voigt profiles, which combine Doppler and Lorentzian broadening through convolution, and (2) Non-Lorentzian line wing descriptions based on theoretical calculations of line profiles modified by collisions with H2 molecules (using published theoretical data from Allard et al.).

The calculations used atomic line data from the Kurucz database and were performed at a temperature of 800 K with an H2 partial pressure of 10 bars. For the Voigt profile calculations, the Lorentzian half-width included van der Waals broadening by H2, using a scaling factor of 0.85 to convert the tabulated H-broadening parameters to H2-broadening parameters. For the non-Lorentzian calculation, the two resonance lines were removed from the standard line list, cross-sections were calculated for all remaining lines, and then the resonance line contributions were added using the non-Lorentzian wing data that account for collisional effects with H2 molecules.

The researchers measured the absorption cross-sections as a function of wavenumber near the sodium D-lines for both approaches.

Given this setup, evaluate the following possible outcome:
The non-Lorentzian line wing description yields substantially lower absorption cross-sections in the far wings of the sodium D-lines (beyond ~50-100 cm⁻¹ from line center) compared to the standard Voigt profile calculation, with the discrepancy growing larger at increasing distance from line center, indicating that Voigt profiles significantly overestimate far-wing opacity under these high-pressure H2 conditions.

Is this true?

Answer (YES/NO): YES